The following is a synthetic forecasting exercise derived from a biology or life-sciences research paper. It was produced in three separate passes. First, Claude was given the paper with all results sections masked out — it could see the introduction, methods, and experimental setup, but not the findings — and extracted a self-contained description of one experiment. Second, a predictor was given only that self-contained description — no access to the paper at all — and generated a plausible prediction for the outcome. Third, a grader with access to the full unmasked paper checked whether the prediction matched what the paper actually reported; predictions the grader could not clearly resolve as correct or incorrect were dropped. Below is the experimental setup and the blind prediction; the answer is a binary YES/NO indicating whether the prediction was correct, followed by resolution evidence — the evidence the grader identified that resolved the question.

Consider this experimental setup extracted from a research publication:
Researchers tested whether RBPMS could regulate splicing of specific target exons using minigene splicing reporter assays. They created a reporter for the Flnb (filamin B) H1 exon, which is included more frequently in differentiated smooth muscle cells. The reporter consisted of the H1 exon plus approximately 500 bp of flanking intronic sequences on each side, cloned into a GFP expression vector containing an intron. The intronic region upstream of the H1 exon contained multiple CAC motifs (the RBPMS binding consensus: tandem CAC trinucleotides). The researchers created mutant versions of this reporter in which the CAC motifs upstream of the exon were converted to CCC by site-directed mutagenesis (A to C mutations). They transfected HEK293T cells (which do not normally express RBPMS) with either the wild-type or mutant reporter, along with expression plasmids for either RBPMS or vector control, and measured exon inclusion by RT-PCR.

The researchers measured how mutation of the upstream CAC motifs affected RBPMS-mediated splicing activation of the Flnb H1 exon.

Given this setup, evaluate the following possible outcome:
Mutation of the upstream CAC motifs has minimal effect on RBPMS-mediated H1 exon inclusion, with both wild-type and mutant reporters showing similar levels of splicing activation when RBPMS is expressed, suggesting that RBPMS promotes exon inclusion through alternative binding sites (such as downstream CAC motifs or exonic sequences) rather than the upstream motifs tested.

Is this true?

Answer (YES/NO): NO